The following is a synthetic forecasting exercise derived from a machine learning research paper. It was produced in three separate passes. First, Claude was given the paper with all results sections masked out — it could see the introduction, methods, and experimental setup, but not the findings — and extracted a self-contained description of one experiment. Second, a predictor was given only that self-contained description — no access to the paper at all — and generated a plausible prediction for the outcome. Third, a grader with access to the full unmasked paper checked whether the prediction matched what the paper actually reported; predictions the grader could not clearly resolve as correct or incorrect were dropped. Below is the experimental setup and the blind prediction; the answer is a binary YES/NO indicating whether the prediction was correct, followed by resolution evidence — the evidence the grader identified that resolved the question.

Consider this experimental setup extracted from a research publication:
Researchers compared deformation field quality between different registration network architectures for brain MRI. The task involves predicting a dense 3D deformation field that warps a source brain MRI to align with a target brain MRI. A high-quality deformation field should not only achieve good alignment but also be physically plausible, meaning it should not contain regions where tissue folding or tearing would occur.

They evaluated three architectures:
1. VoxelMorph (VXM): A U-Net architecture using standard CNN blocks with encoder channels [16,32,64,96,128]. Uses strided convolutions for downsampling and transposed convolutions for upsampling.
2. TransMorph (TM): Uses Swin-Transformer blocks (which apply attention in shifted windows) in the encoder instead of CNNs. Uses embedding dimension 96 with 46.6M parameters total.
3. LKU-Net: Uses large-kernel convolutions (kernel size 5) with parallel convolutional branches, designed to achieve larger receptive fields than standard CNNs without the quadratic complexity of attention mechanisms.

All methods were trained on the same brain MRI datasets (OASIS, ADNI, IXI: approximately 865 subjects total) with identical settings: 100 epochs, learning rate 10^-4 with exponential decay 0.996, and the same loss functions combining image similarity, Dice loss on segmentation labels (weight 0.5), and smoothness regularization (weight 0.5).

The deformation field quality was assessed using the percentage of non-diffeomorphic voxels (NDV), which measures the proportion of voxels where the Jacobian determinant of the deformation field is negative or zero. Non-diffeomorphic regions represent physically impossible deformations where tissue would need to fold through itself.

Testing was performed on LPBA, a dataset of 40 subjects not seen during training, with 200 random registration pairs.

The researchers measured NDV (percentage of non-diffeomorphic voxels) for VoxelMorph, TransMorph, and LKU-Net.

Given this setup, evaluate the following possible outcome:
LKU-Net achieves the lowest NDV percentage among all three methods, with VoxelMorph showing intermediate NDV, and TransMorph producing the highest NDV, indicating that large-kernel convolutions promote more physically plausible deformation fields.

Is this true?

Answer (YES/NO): NO